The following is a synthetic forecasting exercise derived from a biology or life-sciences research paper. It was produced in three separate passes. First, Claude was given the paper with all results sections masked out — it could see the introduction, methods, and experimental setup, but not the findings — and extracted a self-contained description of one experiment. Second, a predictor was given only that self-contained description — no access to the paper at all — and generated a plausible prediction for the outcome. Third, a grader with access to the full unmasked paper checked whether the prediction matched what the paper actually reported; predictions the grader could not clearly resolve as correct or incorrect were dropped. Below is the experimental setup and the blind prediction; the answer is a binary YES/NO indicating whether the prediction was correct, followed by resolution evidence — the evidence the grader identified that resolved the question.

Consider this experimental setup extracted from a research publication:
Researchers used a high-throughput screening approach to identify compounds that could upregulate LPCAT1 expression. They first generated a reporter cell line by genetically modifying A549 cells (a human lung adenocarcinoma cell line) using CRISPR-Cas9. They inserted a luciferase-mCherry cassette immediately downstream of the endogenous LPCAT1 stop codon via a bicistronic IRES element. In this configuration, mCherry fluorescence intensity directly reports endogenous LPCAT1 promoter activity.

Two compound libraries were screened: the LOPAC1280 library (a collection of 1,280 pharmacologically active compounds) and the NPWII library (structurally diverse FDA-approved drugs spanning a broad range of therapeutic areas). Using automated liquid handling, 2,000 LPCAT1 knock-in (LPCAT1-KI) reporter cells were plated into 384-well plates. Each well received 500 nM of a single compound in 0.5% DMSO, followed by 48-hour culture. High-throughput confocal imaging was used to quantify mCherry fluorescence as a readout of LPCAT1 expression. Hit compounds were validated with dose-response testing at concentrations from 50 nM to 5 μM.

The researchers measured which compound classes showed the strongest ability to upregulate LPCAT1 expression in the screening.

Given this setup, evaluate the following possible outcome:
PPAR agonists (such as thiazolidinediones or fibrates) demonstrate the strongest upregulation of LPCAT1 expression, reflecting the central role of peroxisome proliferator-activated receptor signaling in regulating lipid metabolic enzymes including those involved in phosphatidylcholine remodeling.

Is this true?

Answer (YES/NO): NO